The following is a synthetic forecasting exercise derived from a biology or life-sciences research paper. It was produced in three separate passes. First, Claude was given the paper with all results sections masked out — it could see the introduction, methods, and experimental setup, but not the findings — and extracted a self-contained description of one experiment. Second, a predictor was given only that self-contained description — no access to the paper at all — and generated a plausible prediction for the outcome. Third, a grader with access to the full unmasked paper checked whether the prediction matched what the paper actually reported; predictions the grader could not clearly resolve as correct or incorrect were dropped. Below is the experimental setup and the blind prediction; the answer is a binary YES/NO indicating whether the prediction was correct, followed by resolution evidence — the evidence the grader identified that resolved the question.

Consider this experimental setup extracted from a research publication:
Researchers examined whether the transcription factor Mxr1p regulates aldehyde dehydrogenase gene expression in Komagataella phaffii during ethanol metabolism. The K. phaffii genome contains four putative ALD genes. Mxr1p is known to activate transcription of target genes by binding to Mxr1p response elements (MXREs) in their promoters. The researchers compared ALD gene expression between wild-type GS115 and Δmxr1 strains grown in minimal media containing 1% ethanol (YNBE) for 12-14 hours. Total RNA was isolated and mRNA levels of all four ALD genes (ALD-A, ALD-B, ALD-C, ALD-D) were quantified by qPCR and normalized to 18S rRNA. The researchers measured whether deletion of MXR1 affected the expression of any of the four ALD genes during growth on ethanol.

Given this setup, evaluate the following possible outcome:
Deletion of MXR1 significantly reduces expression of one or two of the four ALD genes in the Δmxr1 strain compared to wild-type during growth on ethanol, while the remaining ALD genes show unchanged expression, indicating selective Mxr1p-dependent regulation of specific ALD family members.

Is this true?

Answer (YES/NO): YES